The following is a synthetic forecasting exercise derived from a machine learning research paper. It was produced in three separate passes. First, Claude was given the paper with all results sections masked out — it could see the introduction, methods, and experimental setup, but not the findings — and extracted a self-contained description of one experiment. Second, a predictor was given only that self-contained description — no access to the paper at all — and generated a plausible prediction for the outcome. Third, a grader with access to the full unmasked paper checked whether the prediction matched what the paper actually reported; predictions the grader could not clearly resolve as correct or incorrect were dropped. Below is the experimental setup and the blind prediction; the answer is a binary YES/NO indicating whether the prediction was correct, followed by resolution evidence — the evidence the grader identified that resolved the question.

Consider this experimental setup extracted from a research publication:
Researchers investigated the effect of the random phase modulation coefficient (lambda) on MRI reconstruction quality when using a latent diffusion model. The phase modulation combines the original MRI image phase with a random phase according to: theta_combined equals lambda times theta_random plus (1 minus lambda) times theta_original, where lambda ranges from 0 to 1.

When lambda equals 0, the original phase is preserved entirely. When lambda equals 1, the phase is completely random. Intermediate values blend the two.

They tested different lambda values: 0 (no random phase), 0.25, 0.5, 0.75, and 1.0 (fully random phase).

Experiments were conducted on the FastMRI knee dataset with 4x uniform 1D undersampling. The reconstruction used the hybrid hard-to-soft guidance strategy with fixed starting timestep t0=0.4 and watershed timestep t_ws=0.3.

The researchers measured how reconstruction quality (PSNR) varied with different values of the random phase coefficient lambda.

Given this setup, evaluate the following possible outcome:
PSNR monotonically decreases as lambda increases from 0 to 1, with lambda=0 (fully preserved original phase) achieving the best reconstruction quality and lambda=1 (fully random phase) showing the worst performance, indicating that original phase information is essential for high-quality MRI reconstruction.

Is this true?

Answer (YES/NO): NO